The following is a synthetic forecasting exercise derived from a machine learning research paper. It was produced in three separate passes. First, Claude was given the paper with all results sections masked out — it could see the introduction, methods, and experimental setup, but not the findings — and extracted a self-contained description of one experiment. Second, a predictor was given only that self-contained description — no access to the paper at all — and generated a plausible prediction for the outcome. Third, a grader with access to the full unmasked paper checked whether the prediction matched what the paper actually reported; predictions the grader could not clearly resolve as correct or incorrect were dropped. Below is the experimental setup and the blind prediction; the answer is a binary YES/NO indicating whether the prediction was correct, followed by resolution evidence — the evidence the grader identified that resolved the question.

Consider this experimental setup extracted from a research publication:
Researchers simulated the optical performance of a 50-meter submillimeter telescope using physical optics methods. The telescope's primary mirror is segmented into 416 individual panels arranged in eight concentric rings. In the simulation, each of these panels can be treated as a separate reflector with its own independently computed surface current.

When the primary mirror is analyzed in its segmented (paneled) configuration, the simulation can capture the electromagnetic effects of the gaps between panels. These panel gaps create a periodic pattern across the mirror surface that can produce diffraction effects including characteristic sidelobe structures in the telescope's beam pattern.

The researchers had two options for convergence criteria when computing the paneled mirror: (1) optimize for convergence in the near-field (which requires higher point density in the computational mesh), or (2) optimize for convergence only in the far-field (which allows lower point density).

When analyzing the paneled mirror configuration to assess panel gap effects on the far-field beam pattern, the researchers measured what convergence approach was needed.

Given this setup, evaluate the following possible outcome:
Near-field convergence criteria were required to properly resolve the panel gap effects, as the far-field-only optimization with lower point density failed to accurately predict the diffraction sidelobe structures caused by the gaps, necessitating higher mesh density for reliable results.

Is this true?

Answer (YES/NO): NO